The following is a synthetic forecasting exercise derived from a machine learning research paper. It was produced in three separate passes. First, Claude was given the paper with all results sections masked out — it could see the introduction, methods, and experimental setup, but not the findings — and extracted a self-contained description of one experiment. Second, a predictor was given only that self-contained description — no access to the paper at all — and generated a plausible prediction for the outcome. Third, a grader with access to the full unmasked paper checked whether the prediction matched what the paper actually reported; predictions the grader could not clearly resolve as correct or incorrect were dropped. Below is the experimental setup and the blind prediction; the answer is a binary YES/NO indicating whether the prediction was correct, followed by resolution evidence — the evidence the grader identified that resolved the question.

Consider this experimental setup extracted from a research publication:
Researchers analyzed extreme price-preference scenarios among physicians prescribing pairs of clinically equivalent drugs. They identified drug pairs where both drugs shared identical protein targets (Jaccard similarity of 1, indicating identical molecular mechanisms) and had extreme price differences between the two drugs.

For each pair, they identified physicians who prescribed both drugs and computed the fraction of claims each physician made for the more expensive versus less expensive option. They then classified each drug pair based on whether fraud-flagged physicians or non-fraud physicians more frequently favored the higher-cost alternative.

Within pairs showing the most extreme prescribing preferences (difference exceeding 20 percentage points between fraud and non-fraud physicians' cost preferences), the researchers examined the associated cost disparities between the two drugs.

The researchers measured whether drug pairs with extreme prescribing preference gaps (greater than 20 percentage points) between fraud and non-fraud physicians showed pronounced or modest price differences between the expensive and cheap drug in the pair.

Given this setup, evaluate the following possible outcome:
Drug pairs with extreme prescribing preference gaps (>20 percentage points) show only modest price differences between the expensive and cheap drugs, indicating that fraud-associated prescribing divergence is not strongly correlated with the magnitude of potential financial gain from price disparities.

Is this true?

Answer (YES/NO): NO